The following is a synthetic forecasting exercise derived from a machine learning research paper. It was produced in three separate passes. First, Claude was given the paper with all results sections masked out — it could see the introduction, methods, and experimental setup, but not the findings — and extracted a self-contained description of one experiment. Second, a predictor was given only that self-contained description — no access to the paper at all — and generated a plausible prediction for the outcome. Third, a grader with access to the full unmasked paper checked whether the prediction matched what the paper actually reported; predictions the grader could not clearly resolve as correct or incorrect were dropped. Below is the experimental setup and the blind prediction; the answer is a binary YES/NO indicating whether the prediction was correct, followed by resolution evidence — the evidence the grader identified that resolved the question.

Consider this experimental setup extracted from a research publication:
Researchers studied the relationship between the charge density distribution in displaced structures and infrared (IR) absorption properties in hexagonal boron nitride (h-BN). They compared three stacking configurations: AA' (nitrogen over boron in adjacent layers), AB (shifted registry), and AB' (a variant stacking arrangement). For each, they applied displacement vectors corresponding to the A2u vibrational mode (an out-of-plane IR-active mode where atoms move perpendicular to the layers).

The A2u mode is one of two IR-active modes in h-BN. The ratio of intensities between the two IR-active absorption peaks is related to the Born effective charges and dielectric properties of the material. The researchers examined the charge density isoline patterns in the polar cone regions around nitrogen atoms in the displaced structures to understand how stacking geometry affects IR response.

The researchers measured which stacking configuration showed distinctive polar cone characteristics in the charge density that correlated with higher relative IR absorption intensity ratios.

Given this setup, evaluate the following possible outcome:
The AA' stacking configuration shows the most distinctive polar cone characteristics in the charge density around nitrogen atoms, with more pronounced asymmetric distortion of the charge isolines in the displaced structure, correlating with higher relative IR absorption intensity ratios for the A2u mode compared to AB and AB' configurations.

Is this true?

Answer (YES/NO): NO